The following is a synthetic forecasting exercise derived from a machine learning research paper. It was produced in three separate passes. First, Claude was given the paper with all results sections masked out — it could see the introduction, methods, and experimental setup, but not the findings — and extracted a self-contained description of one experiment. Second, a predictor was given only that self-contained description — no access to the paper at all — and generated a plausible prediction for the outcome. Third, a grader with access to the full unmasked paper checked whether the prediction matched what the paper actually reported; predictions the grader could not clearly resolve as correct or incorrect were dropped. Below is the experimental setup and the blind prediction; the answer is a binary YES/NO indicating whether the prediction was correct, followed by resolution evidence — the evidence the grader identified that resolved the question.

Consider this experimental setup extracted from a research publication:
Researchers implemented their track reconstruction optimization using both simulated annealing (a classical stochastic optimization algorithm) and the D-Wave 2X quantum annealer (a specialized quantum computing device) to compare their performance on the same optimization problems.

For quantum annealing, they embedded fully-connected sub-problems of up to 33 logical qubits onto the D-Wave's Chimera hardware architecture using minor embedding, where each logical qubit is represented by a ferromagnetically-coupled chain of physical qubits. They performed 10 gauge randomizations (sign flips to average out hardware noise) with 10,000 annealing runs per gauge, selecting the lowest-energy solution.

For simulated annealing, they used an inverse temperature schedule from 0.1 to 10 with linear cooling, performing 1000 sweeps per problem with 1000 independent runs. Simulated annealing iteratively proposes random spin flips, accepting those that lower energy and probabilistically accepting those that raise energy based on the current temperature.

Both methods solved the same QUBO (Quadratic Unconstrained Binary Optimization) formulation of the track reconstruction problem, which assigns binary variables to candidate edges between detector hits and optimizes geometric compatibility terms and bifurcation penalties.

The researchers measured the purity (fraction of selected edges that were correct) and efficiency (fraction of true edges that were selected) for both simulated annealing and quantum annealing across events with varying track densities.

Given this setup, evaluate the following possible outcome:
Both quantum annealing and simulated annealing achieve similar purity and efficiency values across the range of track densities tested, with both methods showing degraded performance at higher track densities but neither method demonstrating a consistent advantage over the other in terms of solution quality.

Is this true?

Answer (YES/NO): NO